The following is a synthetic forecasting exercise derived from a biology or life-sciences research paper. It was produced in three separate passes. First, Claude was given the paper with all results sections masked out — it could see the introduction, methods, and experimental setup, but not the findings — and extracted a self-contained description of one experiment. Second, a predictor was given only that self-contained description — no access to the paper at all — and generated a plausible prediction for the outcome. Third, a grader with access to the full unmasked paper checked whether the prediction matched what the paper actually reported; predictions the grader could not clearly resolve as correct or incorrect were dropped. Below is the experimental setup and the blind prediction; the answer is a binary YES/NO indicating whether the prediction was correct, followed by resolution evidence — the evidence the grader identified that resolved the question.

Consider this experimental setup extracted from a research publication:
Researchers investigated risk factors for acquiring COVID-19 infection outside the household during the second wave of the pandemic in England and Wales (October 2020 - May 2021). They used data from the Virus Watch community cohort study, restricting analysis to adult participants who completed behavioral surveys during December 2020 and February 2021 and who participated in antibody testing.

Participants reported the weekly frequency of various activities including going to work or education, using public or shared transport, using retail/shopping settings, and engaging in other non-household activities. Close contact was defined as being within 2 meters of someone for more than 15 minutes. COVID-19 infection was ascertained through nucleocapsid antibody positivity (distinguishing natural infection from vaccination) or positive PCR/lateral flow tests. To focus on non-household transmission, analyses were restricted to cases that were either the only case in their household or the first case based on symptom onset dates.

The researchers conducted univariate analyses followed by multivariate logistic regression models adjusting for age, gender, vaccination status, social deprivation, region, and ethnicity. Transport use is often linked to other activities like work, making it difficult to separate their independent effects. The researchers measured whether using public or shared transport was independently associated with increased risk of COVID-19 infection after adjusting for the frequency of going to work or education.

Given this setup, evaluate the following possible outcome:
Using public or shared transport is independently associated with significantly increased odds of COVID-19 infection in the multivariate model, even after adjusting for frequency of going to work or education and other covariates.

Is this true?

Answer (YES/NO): YES